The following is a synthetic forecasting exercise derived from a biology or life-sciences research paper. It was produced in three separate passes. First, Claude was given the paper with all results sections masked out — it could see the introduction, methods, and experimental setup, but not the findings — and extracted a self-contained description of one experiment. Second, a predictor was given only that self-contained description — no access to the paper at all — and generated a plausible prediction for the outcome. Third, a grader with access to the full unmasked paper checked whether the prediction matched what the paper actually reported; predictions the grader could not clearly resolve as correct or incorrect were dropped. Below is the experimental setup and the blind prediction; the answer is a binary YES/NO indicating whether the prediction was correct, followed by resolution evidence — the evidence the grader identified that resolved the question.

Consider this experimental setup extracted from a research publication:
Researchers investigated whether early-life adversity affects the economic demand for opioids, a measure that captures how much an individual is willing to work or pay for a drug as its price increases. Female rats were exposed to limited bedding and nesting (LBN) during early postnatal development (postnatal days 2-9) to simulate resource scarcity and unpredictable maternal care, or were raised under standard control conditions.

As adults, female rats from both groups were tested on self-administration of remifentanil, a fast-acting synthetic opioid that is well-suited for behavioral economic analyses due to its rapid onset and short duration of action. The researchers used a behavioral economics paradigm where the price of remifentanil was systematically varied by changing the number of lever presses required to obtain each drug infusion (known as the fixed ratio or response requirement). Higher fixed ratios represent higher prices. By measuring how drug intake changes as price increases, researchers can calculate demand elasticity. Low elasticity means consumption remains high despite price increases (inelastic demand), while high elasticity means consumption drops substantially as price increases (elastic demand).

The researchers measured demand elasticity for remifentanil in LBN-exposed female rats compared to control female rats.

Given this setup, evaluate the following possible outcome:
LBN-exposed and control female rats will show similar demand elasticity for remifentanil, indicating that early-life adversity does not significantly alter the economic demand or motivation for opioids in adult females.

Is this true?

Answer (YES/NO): NO